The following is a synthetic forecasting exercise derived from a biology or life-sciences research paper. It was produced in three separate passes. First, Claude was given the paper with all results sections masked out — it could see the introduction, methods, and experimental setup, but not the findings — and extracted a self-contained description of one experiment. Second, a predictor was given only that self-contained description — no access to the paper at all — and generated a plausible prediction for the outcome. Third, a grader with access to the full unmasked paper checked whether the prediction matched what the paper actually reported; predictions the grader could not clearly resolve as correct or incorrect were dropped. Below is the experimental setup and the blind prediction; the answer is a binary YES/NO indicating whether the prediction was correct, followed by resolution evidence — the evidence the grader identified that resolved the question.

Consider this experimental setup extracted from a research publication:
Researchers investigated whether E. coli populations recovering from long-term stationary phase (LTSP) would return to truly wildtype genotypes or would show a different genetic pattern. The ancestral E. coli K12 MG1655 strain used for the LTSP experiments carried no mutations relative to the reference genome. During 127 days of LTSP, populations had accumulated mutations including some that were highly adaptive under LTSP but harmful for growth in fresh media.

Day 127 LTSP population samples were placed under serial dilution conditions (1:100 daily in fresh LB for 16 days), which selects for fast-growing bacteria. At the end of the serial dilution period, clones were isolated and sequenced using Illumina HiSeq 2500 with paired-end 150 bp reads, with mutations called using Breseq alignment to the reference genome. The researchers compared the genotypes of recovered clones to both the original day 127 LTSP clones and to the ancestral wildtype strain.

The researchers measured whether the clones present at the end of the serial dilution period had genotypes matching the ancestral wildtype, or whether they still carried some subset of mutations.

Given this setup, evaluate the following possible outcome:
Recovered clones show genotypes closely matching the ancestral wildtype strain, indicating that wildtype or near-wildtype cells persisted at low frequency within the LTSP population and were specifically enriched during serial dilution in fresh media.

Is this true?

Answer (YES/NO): NO